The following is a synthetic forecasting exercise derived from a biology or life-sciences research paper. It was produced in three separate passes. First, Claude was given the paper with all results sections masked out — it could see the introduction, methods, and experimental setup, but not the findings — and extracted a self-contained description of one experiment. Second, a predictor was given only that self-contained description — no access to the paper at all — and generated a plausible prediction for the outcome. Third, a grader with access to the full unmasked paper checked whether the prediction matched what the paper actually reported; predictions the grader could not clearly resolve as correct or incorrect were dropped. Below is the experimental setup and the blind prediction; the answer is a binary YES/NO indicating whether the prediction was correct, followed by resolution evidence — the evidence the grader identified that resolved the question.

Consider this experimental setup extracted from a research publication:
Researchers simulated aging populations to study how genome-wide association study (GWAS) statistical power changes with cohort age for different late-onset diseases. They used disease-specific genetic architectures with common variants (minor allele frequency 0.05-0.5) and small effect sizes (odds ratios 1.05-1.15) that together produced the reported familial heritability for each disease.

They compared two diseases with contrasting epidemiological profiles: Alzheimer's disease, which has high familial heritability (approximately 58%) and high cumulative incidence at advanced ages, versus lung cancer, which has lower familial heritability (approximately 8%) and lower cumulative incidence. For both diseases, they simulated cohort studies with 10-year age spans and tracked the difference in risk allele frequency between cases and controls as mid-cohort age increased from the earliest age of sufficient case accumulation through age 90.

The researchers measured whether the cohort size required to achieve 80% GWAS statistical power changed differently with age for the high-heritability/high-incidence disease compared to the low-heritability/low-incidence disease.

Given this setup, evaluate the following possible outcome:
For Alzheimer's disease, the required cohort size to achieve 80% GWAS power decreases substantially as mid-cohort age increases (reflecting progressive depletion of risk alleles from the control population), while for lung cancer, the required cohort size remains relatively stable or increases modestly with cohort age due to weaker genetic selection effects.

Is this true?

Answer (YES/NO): NO